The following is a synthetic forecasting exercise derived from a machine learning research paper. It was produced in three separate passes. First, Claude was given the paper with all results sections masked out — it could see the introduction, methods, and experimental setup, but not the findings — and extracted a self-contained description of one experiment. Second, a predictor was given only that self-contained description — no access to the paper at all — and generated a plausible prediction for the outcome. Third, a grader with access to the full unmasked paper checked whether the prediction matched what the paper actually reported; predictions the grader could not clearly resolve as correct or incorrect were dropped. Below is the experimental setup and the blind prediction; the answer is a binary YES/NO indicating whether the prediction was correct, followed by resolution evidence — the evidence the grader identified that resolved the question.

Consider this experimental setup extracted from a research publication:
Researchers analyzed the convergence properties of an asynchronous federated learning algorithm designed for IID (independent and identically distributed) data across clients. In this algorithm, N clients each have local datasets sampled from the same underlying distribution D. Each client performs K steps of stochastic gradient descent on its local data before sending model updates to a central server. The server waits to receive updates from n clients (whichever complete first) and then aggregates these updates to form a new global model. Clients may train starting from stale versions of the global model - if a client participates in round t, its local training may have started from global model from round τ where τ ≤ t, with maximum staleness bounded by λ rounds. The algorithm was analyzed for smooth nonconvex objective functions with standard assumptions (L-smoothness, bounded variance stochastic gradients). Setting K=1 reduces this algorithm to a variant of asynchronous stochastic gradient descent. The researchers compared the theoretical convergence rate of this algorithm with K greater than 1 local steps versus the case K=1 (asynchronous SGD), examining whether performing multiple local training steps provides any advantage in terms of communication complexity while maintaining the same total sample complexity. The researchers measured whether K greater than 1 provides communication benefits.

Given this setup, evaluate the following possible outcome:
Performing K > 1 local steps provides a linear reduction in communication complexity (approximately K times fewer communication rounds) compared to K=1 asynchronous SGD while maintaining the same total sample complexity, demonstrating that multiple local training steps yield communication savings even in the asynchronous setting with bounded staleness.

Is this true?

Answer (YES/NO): YES